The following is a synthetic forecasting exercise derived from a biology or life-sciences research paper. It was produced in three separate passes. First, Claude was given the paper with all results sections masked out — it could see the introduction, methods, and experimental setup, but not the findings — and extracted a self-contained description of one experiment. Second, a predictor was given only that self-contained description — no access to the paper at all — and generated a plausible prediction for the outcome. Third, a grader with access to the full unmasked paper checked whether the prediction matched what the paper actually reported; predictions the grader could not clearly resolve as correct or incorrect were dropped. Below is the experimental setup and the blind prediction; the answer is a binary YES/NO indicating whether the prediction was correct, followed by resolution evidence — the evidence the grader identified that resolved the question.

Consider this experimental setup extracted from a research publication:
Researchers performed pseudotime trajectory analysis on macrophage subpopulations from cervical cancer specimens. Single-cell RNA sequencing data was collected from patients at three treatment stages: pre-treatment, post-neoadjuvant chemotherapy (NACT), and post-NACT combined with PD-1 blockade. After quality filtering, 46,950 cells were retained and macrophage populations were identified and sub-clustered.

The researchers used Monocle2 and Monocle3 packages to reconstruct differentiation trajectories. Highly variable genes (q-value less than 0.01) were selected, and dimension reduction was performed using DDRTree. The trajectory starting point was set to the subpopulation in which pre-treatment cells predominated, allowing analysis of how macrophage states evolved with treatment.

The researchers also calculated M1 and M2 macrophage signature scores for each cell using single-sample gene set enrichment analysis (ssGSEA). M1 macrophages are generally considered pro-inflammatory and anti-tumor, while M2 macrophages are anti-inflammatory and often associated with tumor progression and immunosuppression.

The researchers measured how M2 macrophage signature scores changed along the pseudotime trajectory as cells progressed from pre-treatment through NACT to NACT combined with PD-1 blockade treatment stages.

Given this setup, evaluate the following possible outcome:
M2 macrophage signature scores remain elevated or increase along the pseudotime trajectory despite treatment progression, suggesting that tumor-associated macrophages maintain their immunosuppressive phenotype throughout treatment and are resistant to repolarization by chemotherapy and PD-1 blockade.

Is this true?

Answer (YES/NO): YES